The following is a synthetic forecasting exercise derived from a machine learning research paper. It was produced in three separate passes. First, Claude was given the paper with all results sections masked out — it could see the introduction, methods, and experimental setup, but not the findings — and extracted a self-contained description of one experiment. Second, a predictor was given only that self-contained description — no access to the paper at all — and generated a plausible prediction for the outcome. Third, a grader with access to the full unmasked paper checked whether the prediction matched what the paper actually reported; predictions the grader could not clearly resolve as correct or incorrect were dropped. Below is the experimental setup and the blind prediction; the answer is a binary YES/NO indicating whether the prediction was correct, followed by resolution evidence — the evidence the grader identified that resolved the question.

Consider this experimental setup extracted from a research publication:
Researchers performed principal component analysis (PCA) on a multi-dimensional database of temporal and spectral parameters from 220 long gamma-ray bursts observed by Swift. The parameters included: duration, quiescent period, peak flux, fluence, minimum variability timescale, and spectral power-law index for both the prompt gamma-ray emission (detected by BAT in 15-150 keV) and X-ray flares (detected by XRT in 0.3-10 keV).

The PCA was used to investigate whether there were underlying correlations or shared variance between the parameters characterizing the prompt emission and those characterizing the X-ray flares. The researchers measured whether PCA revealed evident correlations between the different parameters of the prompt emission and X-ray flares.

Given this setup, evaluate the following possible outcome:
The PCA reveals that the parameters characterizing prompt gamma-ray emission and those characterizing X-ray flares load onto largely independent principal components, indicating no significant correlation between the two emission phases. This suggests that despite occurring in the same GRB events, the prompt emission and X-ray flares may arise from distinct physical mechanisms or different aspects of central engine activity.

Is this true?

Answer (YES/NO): YES